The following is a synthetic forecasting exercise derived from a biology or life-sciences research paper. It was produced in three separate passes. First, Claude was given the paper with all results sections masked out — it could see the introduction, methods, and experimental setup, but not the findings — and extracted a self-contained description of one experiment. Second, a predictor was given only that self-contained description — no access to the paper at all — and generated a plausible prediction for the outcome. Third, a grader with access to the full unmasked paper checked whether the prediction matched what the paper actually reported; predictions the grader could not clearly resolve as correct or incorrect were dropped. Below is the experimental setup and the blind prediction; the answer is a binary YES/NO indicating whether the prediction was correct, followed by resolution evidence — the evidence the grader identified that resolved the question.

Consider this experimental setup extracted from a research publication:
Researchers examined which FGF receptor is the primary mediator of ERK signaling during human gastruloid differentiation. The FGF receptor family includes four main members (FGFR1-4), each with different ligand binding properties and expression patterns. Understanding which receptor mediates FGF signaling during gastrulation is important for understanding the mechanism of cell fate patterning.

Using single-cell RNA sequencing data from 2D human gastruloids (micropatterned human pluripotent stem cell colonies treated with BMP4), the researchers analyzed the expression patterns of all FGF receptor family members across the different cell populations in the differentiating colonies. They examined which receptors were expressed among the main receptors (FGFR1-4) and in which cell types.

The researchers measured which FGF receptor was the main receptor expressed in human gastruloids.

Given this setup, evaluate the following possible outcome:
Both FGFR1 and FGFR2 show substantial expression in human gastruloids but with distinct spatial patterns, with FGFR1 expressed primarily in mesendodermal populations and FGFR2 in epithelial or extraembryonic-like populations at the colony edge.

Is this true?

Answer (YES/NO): NO